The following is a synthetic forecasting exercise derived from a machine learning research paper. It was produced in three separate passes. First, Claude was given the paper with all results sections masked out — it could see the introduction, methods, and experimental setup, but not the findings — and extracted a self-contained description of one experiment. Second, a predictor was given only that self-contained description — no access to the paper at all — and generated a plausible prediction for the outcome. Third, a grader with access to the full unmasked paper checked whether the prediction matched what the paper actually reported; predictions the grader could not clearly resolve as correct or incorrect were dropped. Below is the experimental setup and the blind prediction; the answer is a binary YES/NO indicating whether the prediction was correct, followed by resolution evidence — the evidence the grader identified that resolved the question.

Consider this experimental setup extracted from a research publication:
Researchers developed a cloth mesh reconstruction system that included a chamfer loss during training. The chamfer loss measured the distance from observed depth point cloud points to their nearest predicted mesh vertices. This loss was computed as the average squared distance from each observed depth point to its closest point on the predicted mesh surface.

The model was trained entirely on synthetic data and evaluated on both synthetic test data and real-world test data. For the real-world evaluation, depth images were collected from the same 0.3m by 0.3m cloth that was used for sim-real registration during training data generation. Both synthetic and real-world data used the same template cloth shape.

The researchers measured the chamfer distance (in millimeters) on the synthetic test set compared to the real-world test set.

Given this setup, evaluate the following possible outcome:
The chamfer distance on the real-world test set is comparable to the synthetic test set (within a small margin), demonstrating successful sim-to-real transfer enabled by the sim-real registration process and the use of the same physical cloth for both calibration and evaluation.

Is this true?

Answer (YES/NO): NO